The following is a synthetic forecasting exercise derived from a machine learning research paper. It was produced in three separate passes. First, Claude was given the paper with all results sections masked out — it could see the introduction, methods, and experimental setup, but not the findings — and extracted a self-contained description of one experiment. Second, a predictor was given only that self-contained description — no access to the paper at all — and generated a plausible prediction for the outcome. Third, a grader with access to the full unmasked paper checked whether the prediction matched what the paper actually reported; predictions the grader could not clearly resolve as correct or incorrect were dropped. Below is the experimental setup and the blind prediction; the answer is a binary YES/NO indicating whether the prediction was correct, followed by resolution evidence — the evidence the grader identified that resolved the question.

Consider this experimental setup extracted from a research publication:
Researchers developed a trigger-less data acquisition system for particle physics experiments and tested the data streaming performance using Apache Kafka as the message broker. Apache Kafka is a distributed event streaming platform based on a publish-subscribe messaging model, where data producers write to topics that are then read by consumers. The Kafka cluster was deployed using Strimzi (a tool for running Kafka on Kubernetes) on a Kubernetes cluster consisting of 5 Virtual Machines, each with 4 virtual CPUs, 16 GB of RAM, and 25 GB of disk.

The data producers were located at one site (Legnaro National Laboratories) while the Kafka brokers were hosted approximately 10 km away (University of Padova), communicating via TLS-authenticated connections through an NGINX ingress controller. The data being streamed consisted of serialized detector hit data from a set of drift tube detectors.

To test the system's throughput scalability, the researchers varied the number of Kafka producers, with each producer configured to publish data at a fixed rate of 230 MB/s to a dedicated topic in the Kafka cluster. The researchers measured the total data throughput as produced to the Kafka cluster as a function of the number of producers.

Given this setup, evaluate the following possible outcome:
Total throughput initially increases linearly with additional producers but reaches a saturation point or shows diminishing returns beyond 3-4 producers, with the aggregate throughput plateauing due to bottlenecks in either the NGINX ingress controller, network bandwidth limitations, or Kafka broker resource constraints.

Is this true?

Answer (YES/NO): NO